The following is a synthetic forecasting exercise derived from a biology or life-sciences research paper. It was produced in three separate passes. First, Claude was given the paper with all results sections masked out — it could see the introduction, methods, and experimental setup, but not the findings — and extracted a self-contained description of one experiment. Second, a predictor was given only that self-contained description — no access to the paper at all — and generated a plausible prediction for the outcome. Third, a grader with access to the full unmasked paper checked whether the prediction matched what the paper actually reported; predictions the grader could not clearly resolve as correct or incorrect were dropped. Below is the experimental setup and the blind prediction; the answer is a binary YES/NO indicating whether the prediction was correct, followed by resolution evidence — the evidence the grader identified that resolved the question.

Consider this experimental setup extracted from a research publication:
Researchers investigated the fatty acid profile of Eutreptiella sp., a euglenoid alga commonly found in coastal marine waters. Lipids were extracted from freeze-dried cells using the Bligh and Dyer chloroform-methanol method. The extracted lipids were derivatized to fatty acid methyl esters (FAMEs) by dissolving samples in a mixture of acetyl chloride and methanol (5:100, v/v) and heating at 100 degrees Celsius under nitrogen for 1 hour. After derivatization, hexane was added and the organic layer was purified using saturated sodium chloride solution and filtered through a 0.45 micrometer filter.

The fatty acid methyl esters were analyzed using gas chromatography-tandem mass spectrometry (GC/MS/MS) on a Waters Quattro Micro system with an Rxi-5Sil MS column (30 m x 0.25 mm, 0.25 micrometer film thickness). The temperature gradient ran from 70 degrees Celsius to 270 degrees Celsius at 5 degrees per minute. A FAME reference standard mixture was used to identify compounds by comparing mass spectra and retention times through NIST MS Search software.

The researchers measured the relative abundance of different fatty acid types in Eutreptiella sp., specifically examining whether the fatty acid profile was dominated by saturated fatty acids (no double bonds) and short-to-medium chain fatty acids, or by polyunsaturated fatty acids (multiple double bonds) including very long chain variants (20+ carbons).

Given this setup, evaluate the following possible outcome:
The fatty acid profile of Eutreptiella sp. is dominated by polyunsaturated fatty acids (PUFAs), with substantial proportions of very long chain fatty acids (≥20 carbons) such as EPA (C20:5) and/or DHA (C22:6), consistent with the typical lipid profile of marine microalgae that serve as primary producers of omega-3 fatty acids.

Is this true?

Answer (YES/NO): YES